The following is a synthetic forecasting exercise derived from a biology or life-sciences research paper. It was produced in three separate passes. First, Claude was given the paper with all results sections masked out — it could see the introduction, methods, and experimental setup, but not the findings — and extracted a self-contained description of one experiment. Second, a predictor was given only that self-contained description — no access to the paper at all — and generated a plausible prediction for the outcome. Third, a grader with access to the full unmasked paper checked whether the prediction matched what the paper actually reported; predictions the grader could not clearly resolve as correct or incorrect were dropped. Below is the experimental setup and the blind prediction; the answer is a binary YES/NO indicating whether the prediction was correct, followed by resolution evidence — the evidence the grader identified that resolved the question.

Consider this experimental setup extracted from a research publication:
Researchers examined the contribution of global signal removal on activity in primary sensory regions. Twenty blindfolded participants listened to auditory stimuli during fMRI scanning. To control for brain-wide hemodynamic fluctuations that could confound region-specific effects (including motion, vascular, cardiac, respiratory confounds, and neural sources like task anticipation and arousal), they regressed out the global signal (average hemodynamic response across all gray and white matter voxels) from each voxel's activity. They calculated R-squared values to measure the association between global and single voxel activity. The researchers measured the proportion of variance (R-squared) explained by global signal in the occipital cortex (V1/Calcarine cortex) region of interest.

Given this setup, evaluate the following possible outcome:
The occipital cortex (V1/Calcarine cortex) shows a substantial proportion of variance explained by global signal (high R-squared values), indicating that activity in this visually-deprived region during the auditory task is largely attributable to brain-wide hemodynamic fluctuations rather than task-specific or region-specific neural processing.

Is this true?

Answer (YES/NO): NO